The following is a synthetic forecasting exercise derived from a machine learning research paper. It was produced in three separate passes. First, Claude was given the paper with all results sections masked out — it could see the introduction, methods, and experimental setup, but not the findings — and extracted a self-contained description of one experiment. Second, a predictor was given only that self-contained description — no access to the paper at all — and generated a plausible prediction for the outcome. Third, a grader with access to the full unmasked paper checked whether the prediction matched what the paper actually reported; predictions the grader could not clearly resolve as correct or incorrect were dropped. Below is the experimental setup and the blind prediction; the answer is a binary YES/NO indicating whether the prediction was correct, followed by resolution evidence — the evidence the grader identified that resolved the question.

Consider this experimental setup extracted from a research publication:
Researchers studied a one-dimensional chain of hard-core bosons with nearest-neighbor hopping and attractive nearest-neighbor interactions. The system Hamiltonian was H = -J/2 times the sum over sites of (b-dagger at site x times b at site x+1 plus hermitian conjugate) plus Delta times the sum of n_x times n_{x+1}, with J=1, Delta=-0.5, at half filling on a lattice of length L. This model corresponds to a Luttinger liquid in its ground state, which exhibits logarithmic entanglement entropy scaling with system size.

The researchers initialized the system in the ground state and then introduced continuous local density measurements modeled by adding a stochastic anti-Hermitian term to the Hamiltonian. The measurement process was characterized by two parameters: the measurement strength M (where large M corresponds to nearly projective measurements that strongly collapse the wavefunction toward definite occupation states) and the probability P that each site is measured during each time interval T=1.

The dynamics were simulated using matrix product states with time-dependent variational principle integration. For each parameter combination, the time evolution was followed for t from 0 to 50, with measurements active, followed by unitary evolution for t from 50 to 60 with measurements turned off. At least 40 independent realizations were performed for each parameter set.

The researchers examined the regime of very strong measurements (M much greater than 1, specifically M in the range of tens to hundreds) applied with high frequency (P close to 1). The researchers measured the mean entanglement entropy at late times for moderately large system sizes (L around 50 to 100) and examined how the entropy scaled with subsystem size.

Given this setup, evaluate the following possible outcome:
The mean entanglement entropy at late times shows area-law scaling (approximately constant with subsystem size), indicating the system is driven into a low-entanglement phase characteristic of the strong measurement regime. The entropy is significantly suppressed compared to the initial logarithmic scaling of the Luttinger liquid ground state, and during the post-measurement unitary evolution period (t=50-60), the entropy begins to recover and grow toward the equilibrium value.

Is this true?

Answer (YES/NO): YES